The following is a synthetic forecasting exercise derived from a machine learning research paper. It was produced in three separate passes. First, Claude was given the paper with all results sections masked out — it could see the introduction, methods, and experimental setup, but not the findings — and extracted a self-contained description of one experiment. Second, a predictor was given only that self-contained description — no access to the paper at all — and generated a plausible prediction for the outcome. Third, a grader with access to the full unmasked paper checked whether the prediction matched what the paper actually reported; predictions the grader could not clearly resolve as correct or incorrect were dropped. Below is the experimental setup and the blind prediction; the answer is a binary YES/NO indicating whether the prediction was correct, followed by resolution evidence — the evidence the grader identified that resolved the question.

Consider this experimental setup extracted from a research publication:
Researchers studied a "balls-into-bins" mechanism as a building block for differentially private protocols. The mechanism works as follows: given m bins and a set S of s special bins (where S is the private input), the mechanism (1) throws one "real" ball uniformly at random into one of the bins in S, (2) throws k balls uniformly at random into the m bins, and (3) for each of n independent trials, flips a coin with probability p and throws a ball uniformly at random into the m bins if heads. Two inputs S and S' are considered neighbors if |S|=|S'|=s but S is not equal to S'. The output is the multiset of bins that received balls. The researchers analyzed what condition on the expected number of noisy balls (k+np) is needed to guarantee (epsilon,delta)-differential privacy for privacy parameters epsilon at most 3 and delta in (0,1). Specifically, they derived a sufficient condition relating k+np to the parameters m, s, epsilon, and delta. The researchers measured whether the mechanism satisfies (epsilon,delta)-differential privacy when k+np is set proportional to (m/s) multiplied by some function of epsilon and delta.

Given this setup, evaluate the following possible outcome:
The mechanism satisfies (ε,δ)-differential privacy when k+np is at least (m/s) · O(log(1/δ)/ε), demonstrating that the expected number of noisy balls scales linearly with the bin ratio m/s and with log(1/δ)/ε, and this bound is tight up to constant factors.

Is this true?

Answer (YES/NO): NO